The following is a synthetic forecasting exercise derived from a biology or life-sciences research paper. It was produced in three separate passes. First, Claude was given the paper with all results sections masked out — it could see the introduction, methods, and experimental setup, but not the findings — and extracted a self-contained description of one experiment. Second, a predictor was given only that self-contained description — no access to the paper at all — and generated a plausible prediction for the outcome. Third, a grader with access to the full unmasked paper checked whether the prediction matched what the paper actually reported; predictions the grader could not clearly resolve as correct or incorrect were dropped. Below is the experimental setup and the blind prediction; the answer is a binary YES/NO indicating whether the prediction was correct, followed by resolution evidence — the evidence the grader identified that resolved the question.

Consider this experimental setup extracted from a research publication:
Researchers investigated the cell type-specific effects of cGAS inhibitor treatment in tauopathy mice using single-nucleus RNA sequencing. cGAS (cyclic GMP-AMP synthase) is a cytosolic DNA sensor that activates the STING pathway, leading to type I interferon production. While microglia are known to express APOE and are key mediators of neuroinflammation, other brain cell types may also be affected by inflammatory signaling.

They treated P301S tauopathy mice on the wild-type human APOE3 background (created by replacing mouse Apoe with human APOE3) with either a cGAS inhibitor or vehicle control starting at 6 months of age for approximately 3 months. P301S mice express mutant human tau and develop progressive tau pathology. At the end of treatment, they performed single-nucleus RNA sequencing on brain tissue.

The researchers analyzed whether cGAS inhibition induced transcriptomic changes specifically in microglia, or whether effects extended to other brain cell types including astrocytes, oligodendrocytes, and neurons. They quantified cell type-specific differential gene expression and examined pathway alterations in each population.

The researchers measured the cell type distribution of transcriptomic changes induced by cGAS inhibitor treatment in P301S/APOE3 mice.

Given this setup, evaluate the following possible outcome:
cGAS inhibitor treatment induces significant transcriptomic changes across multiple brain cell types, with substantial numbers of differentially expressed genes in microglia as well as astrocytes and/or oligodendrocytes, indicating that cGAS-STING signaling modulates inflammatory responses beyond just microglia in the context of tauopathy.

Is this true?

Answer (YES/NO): NO